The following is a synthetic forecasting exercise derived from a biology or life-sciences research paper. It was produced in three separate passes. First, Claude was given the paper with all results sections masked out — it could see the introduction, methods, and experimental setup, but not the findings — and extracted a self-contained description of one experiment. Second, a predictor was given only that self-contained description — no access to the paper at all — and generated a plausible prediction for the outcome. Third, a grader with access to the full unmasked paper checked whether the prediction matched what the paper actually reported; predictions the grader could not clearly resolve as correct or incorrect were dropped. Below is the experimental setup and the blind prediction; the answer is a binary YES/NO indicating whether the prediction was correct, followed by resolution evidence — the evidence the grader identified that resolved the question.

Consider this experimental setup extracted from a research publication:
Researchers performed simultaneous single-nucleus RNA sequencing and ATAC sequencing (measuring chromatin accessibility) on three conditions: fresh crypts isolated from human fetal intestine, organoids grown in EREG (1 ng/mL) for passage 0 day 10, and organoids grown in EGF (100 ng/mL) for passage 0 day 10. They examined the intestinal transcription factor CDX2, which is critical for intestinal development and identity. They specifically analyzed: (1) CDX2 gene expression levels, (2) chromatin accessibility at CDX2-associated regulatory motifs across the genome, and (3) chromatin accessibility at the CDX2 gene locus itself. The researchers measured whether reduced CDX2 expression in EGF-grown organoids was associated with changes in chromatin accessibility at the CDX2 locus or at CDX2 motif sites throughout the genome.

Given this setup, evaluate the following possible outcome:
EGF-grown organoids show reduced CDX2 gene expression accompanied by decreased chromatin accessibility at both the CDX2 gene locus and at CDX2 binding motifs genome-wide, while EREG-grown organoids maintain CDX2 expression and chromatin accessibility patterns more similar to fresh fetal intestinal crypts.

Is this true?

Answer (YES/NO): NO